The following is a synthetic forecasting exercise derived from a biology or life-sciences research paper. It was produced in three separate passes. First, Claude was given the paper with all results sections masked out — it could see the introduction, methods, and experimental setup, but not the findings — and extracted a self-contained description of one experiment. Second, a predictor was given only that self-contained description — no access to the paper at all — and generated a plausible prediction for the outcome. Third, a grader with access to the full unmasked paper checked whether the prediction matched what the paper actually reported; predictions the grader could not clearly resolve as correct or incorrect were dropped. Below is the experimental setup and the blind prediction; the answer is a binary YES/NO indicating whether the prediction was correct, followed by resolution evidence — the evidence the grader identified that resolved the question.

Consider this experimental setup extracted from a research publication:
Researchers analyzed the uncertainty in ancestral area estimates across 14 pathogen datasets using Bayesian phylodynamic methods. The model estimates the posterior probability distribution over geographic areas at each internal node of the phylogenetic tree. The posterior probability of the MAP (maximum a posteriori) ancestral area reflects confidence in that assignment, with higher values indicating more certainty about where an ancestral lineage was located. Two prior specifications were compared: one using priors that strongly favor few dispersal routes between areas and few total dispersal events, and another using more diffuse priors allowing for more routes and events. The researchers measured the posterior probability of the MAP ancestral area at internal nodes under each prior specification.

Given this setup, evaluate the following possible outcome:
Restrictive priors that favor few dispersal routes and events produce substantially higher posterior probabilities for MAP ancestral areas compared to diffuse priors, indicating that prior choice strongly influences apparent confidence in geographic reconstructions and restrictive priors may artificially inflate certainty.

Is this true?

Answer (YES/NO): YES